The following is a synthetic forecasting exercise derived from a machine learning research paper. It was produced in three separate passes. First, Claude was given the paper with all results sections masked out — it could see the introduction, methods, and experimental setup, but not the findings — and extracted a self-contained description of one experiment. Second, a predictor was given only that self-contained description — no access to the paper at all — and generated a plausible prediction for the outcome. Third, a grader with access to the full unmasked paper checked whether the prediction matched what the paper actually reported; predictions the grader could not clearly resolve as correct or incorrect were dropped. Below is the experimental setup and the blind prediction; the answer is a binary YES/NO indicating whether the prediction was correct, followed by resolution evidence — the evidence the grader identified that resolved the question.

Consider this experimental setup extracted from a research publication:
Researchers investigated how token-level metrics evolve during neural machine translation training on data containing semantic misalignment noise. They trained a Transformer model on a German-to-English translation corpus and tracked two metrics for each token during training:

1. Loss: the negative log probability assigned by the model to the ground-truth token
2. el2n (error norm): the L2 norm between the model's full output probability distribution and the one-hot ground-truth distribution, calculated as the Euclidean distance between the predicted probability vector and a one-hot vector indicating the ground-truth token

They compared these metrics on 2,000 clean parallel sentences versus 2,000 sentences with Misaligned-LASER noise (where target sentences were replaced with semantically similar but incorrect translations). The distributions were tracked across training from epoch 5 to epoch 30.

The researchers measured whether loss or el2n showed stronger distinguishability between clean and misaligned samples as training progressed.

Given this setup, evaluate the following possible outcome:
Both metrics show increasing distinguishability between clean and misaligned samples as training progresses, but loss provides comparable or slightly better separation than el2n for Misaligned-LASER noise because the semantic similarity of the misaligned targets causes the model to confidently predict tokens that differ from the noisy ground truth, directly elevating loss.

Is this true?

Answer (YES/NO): NO